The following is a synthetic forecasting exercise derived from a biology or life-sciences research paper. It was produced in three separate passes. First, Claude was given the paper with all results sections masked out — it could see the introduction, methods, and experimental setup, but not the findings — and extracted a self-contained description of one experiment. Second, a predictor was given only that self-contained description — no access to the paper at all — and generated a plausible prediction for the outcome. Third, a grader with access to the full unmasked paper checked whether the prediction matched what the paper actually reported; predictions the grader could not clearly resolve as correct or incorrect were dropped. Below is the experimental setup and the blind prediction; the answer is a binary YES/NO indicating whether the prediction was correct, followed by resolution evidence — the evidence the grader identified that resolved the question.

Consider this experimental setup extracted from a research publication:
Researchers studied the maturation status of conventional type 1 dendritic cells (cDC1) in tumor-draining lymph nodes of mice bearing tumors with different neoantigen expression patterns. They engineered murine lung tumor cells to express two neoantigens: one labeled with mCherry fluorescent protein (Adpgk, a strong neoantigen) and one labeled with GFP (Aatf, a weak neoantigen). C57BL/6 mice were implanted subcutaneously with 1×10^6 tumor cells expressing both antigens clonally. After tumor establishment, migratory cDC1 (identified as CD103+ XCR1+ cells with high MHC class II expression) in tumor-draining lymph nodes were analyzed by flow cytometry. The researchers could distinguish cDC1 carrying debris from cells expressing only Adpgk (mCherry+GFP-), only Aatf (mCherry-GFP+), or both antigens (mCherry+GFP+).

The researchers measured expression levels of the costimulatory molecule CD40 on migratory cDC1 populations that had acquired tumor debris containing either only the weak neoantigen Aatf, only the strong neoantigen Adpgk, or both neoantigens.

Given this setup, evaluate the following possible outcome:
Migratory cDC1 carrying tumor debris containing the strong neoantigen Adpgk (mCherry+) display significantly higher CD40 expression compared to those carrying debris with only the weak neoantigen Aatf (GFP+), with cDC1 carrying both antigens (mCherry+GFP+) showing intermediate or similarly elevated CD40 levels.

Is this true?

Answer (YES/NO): YES